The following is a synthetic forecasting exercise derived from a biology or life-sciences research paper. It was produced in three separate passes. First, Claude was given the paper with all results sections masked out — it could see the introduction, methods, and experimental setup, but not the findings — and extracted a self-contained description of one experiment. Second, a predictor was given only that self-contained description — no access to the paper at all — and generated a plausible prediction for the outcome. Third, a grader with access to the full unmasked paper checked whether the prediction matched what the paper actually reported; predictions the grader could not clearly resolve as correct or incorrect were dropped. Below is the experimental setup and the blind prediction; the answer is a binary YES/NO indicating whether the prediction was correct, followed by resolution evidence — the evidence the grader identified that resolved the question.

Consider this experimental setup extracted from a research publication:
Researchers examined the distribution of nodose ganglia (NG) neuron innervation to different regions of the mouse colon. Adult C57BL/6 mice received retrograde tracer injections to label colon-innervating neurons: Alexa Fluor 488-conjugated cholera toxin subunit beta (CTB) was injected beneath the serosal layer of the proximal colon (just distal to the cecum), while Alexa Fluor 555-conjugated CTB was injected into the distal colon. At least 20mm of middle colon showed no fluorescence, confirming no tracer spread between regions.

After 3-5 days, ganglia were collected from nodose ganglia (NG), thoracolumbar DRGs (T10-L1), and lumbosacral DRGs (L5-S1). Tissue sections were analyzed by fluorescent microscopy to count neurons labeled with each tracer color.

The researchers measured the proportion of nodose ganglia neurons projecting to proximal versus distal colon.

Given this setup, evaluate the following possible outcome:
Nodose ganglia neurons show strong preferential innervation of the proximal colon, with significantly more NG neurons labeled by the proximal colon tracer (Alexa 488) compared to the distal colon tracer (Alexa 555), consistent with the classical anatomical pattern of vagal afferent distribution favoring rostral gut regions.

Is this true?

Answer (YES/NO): NO